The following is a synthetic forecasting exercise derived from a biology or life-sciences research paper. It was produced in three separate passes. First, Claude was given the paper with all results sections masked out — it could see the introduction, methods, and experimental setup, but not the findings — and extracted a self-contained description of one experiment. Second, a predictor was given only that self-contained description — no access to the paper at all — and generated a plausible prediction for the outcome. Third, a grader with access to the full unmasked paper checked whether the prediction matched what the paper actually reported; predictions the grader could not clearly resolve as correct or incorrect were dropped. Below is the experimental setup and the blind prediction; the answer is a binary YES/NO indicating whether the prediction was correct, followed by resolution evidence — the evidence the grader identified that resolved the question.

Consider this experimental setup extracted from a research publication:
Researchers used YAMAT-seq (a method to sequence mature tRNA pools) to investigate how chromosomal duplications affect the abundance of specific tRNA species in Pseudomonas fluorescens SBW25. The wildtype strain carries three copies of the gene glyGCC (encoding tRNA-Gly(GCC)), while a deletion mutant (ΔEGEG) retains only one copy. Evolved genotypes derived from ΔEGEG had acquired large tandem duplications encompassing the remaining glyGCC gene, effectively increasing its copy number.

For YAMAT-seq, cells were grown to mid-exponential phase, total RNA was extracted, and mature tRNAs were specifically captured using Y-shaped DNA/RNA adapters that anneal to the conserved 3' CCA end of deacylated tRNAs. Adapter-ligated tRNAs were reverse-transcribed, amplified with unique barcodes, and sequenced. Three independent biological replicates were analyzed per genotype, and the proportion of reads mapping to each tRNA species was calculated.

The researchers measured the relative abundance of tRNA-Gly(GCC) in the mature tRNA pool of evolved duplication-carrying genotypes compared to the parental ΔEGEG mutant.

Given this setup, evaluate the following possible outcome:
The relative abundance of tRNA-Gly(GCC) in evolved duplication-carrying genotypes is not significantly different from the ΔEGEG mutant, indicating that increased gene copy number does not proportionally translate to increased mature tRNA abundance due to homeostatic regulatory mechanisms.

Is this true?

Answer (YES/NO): NO